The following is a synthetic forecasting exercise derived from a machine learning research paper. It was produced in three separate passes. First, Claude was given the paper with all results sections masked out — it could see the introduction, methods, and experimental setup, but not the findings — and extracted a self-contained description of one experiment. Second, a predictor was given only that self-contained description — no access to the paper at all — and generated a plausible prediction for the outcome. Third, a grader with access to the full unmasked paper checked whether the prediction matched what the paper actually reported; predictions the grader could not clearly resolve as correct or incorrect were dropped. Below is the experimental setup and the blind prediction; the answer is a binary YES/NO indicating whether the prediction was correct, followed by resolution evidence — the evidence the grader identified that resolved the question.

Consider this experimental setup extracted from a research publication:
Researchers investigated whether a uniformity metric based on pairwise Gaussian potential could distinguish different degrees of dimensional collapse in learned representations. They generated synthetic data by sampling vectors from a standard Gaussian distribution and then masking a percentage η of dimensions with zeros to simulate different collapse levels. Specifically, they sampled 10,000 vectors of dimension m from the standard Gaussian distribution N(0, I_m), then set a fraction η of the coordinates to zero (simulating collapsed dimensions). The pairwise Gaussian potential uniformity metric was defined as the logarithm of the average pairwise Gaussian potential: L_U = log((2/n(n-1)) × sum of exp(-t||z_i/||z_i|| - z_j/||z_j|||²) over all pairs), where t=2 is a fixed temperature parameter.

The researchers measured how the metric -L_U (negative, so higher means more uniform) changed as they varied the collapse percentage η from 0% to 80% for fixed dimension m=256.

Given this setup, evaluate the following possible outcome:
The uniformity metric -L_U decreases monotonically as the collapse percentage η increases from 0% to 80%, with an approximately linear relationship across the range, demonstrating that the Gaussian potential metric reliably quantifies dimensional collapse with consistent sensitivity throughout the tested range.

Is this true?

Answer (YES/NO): NO